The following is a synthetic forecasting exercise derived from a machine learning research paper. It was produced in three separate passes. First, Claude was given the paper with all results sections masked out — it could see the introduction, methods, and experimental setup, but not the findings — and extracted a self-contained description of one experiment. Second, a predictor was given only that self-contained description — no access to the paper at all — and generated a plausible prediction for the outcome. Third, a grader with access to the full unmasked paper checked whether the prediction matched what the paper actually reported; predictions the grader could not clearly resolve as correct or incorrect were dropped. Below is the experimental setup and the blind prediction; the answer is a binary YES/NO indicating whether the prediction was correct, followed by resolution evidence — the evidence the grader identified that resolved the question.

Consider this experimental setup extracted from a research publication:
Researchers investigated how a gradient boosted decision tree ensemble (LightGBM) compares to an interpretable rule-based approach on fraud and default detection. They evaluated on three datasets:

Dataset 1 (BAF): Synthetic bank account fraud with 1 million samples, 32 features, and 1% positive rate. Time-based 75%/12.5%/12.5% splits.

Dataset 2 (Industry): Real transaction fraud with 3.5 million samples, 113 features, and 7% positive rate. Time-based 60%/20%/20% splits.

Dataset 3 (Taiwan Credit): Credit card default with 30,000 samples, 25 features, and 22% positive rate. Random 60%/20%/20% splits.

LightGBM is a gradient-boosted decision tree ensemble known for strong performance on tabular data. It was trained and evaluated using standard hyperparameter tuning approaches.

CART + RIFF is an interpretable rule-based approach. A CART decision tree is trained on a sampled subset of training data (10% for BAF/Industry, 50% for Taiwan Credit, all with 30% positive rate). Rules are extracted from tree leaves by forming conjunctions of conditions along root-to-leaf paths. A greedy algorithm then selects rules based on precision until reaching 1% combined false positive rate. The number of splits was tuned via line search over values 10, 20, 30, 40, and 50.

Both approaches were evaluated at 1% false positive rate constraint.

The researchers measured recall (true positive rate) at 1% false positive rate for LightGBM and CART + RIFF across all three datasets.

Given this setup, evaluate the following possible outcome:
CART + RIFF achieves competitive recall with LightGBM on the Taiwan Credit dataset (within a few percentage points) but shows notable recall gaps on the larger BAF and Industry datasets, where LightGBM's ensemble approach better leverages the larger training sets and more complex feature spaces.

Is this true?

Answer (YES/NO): NO